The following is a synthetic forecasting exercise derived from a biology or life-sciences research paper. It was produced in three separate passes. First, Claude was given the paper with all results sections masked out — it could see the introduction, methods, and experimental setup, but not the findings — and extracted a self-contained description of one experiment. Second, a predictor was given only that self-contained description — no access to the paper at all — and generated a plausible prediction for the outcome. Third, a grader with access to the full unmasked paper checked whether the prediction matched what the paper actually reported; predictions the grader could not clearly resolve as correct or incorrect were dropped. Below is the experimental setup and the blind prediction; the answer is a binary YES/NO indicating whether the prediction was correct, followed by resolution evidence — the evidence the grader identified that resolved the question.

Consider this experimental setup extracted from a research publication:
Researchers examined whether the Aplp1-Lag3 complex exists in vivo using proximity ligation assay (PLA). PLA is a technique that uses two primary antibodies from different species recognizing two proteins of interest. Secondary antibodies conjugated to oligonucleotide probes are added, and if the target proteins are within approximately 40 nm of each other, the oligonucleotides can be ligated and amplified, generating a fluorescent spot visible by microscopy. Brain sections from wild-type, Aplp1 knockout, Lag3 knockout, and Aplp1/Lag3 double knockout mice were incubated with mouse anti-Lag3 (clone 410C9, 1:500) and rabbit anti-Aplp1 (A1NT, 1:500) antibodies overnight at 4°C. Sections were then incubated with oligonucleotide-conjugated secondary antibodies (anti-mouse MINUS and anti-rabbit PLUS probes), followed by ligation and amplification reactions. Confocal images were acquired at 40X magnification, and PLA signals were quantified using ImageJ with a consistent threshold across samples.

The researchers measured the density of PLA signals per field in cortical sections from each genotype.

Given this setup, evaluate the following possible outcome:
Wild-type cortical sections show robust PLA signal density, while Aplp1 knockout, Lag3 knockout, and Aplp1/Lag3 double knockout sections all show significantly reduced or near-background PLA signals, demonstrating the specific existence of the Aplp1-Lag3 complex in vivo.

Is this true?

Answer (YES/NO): NO